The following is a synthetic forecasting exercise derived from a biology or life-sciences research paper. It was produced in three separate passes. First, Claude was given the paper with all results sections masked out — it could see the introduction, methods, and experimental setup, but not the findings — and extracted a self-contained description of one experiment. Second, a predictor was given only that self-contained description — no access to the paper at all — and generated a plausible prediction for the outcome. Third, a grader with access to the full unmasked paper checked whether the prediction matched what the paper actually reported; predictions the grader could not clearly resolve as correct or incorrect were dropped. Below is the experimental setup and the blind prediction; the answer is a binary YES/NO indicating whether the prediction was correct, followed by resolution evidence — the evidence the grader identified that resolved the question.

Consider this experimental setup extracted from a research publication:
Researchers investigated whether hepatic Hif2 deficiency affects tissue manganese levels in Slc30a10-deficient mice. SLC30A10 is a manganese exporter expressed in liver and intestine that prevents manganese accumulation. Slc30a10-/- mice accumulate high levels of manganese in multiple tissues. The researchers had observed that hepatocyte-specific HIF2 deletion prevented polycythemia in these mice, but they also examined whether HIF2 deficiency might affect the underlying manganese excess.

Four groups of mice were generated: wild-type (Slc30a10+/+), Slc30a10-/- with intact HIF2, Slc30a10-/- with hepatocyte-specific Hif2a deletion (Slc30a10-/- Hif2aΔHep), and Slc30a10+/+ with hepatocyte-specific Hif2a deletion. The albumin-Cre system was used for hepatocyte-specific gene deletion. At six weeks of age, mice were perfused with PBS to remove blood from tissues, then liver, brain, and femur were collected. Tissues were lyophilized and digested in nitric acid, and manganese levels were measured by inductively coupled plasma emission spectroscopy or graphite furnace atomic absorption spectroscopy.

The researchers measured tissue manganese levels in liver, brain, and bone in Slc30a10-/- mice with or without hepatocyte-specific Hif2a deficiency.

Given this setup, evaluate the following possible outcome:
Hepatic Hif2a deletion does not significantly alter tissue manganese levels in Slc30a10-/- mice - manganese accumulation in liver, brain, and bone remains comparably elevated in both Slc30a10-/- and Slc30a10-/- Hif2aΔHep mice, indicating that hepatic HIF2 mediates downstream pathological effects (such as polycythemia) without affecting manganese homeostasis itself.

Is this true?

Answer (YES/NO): NO